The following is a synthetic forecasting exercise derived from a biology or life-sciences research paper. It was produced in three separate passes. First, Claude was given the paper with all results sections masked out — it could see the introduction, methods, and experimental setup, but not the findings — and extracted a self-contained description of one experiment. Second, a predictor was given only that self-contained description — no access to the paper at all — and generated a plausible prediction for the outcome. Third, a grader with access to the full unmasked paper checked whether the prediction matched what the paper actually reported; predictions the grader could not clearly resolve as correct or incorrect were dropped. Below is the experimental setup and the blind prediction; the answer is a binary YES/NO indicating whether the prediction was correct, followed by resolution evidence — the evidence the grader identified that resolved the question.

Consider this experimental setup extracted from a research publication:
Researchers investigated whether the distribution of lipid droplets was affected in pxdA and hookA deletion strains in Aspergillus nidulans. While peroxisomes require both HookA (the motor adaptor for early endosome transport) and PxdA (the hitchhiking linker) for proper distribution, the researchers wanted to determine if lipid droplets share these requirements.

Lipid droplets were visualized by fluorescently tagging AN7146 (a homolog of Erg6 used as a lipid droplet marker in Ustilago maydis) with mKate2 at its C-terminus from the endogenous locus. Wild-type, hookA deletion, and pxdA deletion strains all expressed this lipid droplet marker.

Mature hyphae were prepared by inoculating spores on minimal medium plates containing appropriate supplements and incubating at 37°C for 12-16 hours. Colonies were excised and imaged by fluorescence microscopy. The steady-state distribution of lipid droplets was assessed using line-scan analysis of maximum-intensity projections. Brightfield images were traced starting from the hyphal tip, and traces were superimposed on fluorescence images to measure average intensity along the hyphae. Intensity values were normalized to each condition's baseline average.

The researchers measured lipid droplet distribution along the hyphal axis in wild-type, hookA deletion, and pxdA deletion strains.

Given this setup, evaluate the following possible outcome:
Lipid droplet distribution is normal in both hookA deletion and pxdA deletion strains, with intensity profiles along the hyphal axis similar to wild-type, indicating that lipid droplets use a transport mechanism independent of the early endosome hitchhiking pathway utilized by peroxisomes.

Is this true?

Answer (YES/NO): YES